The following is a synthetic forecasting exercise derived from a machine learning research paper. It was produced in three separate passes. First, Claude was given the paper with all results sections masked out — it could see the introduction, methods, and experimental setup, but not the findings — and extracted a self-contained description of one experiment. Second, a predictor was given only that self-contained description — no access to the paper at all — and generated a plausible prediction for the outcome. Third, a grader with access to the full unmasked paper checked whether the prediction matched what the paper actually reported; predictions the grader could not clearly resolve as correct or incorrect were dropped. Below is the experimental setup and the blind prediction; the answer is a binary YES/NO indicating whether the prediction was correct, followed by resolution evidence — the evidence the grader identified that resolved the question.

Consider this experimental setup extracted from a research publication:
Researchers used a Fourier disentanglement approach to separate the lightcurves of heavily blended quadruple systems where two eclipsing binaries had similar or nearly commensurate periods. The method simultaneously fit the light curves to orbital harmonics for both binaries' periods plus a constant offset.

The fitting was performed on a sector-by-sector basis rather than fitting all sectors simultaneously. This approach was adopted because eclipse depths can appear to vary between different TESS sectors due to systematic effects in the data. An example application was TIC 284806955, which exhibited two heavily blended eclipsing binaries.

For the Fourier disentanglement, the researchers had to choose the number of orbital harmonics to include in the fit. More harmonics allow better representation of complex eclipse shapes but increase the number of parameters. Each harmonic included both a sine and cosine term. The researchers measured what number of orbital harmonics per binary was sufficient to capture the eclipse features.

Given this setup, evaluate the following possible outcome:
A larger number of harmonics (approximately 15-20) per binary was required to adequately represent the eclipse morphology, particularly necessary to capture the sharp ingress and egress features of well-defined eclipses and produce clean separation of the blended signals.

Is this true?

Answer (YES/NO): NO